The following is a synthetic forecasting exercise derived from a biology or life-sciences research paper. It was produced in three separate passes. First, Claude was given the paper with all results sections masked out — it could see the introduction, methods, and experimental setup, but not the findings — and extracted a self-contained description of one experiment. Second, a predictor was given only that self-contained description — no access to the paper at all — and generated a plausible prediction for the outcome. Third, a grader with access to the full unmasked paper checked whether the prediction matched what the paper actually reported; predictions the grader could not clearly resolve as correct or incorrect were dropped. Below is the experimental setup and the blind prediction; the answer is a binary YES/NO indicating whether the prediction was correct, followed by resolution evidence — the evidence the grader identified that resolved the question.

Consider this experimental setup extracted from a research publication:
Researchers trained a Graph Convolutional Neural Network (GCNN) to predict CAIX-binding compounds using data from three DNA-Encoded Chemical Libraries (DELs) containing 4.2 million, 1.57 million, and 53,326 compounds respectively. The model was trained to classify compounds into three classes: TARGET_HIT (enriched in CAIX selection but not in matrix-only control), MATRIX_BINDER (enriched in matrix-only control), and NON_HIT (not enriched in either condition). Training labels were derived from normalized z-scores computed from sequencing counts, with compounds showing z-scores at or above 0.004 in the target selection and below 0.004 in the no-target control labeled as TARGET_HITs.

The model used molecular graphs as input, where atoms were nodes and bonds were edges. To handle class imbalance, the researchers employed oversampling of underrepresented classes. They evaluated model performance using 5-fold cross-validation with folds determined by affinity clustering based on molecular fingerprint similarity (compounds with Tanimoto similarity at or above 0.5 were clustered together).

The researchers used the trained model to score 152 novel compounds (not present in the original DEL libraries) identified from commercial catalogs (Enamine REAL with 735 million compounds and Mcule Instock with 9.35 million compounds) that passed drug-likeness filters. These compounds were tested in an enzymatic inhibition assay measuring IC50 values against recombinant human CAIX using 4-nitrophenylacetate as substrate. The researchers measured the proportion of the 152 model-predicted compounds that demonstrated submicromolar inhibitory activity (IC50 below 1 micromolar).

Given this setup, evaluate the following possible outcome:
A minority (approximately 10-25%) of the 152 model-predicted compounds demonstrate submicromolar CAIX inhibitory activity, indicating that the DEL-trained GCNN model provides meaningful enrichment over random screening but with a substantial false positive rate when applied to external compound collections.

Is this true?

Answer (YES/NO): NO